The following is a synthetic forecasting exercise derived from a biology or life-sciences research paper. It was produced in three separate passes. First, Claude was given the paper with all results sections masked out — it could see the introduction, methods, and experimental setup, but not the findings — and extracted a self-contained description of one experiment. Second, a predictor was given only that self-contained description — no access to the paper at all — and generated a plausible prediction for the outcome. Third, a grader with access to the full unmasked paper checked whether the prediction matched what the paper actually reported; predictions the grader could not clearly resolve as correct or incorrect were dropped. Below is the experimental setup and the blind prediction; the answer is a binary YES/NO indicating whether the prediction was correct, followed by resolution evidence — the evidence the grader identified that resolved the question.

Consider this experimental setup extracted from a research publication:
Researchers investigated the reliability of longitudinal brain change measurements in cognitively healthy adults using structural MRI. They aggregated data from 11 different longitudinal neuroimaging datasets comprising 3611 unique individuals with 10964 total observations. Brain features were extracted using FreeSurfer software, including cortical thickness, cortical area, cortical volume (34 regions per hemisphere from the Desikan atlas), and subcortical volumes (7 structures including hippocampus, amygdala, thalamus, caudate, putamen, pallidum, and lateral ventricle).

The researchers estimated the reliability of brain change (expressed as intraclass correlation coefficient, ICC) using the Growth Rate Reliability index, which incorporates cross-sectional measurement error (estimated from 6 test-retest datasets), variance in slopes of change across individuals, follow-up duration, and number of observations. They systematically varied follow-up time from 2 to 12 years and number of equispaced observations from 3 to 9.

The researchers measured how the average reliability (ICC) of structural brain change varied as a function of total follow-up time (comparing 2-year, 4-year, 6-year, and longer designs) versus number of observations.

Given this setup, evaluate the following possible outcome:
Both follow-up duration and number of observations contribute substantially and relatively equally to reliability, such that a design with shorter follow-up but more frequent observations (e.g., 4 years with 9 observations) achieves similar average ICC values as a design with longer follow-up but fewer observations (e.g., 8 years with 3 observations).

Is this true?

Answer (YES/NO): NO